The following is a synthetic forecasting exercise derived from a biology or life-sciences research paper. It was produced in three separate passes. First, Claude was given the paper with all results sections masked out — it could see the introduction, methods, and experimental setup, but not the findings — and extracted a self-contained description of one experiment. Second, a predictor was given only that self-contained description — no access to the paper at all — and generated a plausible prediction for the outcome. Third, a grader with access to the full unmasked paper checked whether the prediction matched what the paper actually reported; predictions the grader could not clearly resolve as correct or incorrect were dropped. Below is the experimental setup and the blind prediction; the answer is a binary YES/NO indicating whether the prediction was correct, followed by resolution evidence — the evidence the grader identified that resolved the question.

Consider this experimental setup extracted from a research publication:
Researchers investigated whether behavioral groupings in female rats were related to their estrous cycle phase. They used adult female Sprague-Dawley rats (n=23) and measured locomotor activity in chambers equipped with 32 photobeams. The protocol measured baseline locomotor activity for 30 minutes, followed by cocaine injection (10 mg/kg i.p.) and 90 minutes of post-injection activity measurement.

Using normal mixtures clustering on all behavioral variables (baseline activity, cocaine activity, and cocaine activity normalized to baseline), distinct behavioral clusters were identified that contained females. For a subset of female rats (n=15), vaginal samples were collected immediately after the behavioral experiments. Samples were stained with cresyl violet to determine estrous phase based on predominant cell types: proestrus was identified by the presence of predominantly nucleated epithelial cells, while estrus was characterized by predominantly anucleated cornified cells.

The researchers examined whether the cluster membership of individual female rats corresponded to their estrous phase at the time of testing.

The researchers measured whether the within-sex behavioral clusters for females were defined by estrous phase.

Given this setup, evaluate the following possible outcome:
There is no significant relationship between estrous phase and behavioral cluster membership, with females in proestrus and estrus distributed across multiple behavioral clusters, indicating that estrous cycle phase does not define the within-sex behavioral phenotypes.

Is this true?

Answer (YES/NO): YES